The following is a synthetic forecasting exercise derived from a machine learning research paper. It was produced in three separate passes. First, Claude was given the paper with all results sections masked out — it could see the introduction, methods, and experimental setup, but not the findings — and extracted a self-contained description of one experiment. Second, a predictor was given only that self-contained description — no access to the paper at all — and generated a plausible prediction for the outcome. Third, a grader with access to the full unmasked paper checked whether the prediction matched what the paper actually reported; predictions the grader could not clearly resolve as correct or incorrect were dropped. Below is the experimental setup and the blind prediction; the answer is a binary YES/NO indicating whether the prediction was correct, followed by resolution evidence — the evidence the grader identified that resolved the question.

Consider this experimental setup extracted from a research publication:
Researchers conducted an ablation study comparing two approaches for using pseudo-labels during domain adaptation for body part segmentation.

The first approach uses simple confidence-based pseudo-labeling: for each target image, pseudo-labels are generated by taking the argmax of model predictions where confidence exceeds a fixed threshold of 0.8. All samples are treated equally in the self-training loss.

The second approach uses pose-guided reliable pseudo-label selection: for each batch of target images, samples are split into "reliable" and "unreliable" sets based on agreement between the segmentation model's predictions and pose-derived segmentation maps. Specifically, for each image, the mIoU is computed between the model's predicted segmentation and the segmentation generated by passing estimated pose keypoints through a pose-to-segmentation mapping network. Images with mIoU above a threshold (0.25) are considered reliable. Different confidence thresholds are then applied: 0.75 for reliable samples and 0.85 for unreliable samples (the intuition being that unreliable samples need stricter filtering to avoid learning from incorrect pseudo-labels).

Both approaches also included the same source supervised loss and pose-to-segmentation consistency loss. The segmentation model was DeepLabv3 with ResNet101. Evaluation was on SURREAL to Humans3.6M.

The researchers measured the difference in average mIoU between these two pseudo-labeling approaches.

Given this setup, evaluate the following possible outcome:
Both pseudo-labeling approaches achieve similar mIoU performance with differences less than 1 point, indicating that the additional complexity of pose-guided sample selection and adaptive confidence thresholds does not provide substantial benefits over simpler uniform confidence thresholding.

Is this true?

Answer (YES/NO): NO